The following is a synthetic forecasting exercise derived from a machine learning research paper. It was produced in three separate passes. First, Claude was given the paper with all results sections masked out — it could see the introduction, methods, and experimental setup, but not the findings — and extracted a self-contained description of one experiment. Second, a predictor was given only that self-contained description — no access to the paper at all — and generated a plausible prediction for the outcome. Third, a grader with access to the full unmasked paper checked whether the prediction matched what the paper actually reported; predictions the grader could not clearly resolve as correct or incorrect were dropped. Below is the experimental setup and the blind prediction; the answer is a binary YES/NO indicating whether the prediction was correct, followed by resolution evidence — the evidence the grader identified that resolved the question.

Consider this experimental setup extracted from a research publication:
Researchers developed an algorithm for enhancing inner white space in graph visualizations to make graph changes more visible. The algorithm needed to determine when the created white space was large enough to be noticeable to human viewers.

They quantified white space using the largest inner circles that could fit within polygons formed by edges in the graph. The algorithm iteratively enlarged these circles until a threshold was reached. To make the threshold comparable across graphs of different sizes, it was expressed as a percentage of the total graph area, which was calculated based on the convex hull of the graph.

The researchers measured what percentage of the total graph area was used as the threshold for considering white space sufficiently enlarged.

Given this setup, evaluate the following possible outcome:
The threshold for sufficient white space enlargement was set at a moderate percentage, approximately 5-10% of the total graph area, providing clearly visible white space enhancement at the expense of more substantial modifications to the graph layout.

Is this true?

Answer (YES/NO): YES